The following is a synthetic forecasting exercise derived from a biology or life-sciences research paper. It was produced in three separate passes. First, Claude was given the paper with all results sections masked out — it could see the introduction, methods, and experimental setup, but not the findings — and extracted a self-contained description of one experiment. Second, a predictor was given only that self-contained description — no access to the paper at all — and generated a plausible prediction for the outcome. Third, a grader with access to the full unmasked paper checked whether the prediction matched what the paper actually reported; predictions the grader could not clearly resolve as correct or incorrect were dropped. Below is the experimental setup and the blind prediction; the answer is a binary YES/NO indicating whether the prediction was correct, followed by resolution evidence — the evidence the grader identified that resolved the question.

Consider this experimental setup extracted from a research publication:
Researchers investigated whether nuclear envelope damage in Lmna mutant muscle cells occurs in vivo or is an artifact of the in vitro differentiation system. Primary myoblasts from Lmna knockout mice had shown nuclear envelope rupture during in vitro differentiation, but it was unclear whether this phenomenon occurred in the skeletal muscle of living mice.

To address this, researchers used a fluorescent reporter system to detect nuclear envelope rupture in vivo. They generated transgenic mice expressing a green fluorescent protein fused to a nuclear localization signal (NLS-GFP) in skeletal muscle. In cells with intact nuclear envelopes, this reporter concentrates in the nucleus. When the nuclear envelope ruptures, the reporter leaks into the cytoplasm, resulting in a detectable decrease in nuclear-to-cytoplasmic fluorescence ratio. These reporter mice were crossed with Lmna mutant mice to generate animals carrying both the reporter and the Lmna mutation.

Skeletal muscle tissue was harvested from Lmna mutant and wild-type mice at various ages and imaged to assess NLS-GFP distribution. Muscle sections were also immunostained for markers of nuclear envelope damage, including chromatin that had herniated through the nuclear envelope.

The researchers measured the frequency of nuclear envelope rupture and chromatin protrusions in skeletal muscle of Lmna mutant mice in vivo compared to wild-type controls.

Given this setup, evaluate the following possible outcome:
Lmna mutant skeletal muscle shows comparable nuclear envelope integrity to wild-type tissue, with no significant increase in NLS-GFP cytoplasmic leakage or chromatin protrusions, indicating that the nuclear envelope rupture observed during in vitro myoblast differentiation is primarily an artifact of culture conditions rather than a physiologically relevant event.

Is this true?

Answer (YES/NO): NO